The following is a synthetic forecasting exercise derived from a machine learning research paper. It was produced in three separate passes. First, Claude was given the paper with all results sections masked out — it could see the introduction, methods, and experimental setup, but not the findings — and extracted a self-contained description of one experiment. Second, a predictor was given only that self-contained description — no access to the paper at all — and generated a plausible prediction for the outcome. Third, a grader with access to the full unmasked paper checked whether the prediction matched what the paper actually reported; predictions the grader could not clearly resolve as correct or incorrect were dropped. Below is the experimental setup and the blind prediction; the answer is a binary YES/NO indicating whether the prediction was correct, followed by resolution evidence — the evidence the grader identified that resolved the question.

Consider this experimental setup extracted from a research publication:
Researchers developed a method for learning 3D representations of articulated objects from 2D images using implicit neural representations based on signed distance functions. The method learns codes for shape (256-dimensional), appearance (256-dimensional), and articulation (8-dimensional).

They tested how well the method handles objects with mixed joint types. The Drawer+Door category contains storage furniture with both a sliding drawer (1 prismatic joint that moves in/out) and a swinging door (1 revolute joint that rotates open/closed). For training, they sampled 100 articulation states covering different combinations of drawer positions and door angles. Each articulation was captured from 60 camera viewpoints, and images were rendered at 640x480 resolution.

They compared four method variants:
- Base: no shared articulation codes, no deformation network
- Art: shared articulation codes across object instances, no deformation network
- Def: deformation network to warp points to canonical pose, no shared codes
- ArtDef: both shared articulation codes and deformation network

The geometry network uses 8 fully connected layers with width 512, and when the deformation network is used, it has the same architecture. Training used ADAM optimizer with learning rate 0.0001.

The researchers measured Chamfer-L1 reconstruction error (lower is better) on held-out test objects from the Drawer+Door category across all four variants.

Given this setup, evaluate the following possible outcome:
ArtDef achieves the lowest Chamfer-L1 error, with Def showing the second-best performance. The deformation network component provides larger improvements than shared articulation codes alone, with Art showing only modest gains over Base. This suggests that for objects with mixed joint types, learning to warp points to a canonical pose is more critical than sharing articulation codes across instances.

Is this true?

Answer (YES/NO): NO